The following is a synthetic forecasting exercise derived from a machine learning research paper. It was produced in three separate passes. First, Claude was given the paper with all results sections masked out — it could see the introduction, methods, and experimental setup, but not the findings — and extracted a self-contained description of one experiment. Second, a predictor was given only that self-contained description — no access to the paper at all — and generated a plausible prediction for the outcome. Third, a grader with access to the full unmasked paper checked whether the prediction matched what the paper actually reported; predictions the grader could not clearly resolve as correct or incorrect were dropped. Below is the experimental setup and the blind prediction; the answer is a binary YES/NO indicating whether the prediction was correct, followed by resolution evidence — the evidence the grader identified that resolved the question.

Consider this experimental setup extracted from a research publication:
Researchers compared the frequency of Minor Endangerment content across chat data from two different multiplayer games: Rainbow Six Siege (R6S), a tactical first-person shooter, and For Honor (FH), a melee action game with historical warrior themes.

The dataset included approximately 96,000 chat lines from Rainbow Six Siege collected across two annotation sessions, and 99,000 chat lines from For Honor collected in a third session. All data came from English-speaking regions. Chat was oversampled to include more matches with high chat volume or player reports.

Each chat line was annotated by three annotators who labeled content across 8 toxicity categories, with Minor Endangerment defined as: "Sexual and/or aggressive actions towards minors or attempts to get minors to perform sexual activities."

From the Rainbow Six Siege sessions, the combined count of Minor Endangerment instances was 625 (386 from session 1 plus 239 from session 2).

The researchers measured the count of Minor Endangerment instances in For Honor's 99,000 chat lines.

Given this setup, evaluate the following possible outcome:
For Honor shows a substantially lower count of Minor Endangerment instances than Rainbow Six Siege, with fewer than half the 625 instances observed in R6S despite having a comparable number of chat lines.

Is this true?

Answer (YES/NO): YES